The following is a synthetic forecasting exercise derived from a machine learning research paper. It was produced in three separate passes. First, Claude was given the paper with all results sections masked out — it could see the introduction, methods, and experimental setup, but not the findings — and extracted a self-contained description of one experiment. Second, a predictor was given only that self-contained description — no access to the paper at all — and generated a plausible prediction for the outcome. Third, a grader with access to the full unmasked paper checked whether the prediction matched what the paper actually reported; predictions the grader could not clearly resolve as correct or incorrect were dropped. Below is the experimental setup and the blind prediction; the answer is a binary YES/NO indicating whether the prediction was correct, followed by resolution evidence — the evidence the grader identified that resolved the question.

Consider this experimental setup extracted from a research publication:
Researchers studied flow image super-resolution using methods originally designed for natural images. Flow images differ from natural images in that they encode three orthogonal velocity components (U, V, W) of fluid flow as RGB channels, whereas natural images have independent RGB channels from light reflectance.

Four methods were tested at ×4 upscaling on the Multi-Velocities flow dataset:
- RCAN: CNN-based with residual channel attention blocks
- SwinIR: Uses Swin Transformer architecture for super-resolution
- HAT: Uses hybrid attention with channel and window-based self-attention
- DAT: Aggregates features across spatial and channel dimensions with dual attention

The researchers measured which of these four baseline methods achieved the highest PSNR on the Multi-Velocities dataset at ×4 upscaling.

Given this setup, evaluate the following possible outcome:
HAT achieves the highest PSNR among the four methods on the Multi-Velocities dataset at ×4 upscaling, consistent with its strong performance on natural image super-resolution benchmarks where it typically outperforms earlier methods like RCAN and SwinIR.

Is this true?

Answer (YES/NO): NO